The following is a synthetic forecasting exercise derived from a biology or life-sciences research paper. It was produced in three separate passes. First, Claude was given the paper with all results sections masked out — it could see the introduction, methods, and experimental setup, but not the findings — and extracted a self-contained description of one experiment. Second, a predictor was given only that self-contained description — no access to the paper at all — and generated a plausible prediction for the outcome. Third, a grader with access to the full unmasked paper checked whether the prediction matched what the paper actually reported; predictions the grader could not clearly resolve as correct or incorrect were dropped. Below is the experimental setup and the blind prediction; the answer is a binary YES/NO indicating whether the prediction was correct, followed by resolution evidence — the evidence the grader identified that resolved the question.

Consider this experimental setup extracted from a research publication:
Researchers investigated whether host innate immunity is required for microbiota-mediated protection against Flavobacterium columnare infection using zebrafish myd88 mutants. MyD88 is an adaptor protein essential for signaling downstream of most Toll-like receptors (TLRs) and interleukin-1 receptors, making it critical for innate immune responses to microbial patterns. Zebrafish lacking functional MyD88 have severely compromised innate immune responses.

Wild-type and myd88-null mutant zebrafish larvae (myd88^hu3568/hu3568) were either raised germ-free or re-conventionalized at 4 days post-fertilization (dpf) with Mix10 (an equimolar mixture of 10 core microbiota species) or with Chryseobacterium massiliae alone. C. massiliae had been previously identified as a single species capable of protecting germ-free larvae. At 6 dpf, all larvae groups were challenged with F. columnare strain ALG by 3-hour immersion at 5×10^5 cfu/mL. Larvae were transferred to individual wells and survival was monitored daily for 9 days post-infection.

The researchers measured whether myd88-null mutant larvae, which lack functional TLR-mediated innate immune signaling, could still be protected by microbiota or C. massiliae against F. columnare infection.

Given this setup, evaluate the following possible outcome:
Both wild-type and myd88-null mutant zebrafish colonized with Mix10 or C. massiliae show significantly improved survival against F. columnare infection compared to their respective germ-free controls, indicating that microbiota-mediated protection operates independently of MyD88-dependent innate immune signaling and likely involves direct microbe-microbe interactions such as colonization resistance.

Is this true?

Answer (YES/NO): YES